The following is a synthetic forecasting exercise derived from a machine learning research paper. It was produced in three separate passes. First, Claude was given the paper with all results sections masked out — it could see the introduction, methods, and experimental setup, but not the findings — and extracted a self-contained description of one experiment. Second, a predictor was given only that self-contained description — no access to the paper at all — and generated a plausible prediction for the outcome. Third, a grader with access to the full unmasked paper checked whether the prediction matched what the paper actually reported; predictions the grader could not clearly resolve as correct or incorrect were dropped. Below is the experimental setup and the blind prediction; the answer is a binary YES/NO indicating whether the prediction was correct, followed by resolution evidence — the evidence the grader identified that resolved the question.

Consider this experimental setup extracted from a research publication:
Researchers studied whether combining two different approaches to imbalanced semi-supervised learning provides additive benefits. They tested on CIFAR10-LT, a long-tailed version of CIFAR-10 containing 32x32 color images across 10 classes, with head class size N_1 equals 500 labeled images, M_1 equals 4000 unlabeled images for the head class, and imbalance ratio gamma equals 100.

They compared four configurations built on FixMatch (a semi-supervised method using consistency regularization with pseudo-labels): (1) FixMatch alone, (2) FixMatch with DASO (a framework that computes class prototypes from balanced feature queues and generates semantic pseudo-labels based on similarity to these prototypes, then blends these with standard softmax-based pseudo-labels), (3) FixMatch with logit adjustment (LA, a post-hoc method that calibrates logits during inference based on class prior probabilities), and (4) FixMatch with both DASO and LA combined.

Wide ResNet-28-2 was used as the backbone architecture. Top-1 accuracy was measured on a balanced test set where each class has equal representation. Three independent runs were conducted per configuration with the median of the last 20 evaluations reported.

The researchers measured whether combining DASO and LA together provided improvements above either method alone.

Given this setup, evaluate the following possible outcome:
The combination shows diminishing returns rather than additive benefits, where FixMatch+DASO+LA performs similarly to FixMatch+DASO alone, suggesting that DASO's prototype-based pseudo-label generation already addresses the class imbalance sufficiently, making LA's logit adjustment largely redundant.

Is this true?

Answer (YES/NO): NO